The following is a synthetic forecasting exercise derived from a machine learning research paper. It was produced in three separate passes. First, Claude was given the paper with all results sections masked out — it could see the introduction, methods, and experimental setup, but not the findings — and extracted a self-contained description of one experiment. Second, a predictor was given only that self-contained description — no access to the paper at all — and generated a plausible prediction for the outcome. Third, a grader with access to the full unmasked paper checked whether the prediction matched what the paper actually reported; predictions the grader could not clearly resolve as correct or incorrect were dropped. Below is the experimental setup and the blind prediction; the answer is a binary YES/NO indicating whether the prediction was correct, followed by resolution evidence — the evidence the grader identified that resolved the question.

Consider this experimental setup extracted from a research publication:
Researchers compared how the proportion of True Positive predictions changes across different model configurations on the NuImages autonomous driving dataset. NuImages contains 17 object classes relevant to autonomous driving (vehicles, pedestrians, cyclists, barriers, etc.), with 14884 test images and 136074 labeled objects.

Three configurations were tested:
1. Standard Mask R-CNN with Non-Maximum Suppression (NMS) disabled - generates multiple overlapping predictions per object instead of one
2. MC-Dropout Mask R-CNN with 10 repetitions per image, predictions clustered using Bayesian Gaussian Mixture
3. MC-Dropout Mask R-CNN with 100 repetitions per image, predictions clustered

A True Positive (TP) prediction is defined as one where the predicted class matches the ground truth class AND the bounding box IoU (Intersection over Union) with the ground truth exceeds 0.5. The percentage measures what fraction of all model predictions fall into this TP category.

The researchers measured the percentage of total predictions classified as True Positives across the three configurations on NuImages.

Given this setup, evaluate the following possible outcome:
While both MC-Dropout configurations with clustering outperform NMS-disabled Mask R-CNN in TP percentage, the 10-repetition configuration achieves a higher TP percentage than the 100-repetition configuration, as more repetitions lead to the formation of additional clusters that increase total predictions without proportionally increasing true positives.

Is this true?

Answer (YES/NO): NO